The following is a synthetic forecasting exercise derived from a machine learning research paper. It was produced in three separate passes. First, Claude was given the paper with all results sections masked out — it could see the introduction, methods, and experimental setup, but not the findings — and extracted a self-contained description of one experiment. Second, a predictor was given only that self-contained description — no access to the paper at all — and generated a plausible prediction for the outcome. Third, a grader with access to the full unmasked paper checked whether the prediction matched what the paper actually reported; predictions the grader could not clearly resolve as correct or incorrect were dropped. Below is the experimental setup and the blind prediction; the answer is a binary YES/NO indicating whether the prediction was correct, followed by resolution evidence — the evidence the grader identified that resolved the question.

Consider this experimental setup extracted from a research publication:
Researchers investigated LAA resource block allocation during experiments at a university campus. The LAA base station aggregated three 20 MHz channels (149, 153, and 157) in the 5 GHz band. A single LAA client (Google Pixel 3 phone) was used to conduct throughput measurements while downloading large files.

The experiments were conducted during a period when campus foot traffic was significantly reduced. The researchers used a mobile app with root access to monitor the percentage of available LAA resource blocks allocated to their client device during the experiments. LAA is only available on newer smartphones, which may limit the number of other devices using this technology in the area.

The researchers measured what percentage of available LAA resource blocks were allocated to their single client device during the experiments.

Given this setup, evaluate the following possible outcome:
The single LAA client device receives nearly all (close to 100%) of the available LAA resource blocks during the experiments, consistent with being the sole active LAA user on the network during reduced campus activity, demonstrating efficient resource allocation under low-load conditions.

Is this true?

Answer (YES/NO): YES